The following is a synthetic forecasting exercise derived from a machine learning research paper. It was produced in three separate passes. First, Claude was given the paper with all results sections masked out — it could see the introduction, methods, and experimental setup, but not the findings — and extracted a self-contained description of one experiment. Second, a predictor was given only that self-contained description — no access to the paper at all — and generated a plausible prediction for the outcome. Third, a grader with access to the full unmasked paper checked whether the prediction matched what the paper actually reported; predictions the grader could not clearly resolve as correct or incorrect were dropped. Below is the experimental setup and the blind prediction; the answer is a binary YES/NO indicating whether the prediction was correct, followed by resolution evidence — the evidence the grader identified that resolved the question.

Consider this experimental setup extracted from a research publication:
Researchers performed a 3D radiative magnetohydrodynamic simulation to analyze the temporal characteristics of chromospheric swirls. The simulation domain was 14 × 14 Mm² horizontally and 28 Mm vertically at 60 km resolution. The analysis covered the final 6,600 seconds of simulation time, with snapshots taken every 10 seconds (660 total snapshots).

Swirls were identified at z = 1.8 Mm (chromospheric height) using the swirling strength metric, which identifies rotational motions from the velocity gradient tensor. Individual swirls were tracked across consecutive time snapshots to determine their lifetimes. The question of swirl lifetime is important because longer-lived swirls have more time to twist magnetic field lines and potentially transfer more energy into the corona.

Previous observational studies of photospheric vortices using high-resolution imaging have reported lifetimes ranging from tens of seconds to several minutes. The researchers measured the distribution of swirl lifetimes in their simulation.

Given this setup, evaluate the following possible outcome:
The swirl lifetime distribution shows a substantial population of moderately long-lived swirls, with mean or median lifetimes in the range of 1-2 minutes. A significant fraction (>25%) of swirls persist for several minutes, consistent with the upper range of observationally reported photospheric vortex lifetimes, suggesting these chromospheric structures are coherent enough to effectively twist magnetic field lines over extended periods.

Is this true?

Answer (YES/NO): NO